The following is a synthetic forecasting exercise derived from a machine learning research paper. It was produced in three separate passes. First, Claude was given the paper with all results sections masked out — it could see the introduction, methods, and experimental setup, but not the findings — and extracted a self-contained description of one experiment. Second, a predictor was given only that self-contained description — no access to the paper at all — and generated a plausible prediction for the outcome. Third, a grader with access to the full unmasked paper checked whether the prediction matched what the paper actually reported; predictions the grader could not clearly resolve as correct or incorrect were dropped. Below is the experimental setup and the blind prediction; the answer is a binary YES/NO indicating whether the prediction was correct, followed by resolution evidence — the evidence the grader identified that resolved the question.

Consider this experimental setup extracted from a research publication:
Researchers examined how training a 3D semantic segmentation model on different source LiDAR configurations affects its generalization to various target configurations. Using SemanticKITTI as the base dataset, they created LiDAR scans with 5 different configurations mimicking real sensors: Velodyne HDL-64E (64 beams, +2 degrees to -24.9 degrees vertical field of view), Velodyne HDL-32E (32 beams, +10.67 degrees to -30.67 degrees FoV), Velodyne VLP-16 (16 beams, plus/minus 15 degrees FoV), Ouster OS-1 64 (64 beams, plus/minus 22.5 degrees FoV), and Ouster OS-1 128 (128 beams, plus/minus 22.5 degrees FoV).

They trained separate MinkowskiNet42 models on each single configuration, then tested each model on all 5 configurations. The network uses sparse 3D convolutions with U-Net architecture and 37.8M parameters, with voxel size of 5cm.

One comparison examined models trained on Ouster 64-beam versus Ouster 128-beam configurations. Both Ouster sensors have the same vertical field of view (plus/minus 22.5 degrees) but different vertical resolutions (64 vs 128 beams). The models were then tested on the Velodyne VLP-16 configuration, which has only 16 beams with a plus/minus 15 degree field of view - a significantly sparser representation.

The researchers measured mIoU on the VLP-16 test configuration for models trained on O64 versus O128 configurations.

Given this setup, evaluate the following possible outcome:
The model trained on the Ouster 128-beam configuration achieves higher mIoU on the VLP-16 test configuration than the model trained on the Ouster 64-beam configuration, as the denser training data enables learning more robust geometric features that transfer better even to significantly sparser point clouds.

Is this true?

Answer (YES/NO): NO